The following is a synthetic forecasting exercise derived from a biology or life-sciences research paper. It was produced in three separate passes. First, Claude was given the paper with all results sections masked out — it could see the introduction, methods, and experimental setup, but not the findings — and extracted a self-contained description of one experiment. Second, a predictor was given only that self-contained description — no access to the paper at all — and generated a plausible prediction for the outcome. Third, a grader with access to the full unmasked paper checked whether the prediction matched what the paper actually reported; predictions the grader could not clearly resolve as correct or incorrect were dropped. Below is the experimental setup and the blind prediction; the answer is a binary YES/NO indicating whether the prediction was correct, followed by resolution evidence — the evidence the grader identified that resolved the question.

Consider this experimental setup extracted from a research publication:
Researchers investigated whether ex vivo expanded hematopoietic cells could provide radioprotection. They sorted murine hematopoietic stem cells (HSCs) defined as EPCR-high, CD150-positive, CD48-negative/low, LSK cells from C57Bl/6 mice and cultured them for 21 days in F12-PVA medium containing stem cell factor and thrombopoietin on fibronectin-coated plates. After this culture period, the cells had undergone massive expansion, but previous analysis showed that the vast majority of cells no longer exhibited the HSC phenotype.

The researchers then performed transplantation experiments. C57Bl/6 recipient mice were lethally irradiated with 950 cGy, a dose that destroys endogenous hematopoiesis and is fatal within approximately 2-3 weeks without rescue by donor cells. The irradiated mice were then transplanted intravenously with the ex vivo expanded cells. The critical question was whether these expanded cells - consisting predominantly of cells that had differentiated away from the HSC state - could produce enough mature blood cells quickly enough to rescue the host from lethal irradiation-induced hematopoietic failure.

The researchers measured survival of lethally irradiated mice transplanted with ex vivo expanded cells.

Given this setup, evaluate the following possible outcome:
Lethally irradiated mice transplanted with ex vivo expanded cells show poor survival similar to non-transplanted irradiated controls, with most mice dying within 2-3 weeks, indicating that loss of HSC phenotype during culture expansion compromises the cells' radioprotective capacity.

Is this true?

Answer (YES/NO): NO